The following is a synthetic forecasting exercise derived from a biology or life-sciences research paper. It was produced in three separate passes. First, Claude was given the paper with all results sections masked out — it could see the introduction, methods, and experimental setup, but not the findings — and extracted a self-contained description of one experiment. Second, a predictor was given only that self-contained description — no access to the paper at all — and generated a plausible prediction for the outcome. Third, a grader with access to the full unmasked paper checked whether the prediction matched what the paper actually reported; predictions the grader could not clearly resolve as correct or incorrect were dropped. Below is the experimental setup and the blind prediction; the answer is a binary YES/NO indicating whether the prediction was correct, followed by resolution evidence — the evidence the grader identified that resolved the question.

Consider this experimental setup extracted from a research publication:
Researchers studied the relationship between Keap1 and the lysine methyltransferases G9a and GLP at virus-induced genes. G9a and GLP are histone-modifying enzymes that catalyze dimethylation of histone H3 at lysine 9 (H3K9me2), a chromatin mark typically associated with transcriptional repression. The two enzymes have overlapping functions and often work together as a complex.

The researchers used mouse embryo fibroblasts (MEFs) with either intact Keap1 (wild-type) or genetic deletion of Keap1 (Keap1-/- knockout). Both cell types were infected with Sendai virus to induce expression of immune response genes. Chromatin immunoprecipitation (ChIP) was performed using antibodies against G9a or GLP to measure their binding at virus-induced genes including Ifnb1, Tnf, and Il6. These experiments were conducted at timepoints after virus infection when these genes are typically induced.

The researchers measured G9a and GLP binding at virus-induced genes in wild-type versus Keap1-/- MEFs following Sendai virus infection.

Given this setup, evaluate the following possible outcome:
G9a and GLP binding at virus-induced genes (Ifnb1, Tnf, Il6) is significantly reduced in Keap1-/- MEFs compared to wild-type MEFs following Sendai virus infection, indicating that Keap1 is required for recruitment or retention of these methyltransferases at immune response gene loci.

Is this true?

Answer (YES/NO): YES